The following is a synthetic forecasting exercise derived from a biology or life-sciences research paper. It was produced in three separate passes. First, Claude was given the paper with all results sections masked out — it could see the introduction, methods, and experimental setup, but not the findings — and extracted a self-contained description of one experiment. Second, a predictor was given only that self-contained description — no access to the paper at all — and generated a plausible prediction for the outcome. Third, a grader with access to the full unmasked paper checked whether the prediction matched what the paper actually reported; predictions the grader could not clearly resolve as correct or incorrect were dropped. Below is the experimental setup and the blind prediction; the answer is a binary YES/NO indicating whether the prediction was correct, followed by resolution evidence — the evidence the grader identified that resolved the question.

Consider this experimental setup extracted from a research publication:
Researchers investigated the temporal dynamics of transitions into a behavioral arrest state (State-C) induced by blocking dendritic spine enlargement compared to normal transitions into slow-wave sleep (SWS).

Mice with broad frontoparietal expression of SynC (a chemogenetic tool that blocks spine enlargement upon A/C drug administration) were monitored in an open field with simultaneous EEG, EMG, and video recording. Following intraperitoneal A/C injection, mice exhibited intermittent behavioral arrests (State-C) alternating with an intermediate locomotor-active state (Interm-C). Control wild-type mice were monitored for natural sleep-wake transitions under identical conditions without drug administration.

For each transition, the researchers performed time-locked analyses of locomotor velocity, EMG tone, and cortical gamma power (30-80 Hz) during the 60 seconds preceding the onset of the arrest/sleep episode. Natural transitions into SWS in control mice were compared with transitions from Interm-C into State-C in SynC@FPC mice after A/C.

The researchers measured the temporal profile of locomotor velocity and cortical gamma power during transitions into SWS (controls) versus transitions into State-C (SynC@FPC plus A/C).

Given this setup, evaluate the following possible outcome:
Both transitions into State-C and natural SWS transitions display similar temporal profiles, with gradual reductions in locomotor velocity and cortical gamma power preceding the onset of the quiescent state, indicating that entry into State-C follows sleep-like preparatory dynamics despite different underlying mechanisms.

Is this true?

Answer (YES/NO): NO